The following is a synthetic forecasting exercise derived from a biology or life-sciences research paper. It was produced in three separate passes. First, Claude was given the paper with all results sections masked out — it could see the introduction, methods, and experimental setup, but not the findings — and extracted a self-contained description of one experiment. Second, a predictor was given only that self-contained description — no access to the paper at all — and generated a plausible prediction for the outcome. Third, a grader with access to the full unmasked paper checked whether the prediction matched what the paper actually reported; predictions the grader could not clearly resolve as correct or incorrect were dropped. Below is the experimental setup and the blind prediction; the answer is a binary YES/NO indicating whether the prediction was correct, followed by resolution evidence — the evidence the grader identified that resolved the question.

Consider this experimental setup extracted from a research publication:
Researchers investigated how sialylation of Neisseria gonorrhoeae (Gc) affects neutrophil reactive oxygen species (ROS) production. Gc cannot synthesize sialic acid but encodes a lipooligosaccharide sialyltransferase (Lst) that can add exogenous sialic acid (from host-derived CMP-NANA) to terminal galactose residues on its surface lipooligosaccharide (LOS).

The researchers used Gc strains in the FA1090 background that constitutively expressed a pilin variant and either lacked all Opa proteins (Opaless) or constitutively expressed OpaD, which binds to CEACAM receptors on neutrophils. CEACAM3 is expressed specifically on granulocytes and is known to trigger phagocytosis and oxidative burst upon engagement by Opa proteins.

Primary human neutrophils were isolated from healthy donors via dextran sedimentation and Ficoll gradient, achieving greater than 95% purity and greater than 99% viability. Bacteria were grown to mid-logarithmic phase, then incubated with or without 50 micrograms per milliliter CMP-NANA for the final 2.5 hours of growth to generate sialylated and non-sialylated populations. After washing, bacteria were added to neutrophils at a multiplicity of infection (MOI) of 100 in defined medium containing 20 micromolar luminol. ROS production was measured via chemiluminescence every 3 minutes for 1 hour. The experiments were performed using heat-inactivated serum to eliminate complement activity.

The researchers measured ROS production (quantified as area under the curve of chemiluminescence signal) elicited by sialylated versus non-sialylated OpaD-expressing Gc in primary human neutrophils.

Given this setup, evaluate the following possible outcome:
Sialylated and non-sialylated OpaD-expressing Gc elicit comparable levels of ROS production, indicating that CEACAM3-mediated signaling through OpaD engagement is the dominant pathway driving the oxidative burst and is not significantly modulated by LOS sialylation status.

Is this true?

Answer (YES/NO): NO